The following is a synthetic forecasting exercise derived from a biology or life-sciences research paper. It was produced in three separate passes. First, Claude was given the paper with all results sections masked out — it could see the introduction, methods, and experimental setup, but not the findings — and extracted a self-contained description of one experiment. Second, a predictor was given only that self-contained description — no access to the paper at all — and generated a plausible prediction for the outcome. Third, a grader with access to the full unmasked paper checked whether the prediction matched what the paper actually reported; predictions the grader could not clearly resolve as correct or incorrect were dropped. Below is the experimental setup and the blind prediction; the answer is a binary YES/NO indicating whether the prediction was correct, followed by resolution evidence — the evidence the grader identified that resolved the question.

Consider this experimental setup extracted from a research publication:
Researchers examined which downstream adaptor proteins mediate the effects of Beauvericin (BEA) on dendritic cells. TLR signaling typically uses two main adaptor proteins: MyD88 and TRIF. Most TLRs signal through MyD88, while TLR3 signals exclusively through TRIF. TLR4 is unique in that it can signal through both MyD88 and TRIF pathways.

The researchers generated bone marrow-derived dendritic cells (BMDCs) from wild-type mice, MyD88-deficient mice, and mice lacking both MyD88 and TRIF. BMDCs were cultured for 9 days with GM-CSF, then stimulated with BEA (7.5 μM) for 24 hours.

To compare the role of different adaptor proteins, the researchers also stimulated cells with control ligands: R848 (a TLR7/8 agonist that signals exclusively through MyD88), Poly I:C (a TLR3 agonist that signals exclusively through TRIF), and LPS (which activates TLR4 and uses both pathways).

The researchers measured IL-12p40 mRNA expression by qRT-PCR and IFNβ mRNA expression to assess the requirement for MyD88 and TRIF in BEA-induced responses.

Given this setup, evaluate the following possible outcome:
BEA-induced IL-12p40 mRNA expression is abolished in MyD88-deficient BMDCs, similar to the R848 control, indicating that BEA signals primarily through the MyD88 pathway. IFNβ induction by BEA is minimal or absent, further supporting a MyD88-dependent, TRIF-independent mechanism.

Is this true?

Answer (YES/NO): NO